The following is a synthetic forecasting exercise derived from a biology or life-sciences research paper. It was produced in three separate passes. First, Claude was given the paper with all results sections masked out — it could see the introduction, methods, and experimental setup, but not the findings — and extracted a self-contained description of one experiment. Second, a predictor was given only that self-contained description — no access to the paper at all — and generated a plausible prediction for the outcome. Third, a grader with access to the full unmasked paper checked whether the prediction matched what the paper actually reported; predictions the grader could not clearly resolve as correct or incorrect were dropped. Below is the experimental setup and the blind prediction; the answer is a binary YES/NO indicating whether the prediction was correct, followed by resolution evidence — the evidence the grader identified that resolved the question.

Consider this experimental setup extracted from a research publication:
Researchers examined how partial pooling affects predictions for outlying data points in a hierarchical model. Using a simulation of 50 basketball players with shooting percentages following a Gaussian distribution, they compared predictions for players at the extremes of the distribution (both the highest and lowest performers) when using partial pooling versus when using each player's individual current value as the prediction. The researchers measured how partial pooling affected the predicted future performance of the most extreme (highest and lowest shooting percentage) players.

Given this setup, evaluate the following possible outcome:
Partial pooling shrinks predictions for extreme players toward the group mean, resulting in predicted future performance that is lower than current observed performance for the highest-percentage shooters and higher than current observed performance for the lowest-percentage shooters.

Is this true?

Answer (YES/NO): YES